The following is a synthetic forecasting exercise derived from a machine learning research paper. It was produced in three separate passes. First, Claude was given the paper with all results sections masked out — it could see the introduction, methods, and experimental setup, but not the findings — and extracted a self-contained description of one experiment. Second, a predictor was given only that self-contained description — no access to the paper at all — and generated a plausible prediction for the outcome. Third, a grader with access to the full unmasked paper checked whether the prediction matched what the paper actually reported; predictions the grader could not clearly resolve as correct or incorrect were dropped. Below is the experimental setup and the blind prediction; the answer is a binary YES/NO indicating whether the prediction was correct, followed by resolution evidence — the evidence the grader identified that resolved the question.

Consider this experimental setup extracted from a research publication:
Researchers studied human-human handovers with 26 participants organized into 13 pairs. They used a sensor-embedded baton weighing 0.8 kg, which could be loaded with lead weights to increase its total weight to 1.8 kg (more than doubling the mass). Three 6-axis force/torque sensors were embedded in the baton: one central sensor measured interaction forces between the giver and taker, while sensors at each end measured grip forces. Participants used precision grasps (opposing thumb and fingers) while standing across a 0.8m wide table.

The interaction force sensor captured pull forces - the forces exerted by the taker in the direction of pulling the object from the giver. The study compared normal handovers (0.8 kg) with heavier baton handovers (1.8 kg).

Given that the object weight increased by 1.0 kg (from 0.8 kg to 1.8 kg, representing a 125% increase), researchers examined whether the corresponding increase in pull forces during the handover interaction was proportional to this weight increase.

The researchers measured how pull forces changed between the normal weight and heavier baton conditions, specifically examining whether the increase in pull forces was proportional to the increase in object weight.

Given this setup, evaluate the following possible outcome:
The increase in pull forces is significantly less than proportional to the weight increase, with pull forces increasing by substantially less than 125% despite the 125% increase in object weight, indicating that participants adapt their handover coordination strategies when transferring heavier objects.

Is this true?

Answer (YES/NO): YES